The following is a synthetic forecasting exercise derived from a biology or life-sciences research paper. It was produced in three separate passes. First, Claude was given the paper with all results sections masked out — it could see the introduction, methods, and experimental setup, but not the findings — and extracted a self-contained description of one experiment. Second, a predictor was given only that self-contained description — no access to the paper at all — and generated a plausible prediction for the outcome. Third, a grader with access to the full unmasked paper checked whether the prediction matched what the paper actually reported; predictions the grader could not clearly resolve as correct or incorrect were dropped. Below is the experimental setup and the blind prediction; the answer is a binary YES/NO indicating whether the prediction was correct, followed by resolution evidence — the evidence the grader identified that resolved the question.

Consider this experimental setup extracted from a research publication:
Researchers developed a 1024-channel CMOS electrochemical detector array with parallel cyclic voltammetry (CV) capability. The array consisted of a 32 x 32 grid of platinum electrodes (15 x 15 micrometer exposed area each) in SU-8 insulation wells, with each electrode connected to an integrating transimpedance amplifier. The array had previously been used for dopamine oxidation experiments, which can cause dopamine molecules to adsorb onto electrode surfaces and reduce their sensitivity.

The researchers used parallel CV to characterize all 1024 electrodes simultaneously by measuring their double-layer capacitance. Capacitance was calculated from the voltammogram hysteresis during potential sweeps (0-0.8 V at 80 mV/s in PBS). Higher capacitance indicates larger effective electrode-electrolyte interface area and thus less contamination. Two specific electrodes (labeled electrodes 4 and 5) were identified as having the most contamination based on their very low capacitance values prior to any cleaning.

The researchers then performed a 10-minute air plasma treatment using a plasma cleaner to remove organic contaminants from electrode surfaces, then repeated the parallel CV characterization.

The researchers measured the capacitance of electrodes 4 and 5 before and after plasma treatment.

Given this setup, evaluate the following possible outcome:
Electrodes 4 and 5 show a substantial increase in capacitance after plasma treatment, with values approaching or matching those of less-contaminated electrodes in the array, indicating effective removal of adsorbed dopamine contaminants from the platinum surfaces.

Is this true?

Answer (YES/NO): YES